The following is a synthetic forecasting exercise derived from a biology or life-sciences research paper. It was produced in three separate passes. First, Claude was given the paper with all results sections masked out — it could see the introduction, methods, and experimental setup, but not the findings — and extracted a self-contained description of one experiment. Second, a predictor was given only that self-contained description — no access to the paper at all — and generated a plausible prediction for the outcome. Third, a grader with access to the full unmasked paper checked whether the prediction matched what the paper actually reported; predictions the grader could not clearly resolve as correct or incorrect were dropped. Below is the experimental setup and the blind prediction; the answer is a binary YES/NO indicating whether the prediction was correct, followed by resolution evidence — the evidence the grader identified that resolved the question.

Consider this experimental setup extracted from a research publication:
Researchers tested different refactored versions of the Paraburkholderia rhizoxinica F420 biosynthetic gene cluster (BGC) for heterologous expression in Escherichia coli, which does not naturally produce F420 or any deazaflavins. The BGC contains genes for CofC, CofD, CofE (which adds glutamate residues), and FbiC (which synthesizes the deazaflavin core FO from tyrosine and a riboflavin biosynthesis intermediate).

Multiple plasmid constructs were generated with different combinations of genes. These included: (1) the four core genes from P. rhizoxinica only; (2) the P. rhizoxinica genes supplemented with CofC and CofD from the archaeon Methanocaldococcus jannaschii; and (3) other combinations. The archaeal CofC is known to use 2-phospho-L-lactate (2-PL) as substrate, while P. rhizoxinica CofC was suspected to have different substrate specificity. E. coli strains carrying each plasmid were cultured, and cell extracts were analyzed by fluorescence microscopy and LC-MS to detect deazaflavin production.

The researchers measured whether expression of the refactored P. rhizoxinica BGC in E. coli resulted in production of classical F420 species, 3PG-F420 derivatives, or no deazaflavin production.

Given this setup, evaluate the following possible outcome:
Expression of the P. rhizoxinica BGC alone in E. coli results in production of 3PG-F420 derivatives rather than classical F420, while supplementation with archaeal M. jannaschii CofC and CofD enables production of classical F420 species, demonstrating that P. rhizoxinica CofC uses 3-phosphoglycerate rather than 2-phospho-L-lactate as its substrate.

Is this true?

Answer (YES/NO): NO